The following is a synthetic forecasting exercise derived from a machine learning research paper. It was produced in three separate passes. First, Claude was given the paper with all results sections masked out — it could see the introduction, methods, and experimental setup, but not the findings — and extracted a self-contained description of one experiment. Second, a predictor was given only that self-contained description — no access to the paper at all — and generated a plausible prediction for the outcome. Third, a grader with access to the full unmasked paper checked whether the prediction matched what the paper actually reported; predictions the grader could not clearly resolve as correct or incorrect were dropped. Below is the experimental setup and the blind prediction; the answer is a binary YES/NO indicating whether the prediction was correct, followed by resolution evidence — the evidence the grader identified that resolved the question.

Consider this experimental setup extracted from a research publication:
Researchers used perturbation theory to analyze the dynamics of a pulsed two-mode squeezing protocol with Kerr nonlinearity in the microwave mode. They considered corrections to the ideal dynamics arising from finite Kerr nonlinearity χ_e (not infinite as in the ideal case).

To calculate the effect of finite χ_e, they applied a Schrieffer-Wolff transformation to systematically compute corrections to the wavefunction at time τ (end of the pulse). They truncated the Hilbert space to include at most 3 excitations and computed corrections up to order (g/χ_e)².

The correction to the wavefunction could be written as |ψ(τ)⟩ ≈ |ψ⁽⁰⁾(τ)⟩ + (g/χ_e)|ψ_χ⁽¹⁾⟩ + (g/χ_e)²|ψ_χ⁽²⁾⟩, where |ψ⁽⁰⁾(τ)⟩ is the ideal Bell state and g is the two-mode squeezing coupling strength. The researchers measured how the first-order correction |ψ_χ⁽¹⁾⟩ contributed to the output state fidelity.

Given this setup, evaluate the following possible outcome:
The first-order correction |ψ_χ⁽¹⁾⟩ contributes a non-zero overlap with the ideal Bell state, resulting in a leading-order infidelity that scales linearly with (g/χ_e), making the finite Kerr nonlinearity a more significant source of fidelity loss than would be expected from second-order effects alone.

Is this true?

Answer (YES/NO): NO